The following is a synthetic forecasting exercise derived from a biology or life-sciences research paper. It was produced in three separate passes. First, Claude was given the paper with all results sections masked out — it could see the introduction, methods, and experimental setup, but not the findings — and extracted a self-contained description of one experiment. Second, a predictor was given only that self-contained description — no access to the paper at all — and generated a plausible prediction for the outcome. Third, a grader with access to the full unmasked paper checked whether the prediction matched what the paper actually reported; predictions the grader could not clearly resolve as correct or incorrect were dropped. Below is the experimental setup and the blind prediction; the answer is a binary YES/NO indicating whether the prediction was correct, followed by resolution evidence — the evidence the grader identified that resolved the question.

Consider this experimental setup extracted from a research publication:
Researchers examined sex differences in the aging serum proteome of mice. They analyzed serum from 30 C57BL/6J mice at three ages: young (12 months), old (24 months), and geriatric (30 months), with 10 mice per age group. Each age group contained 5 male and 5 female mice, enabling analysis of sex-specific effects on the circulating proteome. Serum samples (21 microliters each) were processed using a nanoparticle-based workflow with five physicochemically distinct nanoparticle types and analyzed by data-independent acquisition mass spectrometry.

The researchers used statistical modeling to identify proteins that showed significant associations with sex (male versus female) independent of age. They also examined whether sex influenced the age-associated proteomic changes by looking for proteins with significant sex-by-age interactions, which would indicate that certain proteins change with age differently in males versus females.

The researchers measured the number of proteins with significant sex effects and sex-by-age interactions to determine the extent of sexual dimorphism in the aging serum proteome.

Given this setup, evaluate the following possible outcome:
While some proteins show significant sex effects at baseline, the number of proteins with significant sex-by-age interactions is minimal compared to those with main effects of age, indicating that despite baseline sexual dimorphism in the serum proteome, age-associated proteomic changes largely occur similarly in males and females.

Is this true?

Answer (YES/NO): NO